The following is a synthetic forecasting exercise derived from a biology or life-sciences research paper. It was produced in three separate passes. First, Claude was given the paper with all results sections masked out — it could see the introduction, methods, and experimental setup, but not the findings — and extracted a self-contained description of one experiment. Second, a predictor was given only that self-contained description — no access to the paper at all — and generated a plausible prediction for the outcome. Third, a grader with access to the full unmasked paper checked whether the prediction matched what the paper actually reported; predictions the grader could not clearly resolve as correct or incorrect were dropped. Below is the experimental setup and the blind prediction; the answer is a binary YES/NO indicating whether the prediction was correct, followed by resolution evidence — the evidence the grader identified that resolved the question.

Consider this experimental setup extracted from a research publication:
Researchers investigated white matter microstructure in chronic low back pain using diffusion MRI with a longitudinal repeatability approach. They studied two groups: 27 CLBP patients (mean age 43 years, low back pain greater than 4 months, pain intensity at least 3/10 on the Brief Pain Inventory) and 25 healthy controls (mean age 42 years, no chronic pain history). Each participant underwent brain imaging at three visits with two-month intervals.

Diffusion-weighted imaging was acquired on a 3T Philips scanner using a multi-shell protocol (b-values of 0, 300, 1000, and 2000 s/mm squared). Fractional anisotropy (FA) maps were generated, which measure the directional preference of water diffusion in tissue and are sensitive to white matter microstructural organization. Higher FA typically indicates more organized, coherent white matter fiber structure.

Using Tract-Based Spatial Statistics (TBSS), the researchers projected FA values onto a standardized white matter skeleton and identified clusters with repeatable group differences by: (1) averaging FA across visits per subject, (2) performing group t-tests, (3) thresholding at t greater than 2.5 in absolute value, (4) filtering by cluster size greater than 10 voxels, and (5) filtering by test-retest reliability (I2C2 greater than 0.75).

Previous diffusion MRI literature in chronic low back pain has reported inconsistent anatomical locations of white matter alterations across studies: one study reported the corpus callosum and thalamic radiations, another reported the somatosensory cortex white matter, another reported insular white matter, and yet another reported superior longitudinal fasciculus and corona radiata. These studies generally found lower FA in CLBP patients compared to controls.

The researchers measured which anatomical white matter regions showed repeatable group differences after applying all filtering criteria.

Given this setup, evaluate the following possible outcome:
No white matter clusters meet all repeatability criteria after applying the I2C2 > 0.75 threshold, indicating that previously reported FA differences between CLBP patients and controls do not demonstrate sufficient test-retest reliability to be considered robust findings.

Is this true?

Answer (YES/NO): NO